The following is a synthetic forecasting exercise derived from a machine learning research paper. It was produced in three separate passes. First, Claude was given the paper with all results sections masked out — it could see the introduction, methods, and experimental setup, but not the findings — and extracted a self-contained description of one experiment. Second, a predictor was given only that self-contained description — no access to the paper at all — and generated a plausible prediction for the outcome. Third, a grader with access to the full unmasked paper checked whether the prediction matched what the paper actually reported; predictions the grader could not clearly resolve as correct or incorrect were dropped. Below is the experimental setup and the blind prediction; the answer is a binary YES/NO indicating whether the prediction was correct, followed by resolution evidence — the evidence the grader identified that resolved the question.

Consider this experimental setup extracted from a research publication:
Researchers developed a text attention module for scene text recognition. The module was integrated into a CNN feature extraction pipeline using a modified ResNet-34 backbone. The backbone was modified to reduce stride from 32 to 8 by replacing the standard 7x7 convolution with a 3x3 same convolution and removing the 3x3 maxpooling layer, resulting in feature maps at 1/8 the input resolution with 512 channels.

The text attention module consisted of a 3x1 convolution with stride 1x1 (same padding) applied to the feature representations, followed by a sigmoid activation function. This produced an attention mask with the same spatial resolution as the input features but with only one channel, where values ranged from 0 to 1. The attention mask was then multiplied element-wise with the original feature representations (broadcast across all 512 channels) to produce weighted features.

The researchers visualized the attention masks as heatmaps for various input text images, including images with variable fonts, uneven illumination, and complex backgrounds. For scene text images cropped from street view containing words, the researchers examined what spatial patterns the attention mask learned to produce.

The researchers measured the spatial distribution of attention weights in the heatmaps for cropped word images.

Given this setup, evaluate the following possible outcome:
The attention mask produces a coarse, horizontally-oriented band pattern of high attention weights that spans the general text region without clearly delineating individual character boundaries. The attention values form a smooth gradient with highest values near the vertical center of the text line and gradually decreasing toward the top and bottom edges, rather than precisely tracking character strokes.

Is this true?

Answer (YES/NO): NO